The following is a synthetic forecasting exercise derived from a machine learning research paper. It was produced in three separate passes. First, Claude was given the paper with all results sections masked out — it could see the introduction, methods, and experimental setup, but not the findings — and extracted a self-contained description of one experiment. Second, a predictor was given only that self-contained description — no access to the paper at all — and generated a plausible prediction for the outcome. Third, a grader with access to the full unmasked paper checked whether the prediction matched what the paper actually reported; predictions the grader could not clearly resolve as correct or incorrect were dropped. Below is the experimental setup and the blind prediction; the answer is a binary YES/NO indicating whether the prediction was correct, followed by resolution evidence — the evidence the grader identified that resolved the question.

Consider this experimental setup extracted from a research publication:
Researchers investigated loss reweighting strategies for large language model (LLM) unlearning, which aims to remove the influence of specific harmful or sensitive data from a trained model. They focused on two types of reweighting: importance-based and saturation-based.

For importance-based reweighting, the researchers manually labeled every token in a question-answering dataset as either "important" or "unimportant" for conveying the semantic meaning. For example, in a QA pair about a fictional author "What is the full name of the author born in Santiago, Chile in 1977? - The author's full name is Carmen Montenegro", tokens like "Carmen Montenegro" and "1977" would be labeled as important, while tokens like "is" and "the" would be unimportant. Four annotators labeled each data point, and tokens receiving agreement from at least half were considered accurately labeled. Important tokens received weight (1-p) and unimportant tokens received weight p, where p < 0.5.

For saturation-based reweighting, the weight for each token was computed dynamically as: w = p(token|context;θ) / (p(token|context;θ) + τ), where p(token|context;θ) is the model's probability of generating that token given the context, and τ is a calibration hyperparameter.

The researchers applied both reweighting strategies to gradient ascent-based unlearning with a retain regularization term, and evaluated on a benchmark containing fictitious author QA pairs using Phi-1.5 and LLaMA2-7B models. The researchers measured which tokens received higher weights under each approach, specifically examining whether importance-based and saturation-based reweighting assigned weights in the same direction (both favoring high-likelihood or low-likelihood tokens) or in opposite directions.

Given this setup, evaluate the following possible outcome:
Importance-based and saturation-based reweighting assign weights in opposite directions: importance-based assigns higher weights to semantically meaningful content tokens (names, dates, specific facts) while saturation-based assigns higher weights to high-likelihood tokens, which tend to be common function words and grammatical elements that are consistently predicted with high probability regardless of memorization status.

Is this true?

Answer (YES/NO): YES